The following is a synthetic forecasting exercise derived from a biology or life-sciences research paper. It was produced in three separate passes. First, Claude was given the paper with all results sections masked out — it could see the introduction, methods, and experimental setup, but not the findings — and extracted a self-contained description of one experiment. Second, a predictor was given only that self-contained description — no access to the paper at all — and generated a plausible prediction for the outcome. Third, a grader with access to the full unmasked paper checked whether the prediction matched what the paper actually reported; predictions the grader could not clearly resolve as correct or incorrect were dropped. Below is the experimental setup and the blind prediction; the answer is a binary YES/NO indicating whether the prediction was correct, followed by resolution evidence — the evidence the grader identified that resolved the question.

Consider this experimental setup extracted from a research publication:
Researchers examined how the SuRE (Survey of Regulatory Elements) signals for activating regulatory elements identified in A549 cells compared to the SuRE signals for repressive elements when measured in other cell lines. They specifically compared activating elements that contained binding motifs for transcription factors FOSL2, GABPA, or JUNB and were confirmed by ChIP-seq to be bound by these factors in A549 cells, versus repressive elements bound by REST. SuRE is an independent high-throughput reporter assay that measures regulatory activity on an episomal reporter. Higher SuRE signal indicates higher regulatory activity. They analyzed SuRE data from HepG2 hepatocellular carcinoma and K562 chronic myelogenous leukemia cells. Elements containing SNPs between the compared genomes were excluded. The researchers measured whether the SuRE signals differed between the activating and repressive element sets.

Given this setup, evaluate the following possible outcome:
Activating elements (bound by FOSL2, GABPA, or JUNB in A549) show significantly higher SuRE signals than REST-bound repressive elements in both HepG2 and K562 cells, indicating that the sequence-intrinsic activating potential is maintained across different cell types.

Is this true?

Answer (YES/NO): YES